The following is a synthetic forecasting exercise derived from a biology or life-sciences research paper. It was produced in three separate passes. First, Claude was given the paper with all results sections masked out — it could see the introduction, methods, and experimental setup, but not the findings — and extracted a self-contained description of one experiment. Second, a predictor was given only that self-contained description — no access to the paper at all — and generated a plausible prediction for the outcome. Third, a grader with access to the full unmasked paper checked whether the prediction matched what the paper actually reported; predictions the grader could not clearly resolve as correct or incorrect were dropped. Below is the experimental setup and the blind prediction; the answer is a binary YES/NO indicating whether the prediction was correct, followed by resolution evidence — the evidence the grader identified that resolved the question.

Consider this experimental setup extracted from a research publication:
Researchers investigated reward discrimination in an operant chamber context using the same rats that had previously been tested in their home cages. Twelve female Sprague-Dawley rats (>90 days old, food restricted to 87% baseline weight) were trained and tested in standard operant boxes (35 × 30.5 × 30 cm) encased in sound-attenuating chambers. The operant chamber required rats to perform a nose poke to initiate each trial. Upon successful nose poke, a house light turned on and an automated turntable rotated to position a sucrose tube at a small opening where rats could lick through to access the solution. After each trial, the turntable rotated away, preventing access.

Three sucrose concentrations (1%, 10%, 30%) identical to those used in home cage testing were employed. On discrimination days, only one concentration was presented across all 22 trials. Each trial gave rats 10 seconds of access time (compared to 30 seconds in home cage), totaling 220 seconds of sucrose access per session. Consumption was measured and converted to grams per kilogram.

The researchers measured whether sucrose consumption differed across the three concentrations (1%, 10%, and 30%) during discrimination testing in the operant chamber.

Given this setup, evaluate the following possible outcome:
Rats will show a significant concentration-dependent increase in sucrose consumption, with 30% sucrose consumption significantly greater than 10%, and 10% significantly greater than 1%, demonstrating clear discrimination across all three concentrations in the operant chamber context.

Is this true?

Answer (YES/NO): NO